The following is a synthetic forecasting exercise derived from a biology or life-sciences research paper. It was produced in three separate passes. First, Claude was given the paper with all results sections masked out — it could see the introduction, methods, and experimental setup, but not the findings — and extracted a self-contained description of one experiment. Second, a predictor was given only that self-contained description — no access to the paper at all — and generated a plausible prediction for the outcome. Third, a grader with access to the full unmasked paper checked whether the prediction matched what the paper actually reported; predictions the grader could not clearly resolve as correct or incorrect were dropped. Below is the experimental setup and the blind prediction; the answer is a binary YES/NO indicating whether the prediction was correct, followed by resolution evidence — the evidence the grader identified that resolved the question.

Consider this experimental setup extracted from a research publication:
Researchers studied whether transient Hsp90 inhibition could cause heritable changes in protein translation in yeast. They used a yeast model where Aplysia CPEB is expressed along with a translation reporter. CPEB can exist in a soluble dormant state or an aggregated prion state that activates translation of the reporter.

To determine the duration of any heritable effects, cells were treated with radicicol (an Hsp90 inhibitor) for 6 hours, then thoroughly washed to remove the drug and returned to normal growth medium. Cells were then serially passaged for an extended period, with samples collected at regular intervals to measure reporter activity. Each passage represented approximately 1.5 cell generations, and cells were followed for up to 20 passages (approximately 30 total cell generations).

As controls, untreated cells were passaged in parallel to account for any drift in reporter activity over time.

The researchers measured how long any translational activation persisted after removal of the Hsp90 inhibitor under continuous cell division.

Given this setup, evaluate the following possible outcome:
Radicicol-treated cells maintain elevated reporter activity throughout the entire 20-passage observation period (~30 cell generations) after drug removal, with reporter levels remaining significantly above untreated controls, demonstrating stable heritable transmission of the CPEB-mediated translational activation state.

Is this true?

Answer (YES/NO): NO